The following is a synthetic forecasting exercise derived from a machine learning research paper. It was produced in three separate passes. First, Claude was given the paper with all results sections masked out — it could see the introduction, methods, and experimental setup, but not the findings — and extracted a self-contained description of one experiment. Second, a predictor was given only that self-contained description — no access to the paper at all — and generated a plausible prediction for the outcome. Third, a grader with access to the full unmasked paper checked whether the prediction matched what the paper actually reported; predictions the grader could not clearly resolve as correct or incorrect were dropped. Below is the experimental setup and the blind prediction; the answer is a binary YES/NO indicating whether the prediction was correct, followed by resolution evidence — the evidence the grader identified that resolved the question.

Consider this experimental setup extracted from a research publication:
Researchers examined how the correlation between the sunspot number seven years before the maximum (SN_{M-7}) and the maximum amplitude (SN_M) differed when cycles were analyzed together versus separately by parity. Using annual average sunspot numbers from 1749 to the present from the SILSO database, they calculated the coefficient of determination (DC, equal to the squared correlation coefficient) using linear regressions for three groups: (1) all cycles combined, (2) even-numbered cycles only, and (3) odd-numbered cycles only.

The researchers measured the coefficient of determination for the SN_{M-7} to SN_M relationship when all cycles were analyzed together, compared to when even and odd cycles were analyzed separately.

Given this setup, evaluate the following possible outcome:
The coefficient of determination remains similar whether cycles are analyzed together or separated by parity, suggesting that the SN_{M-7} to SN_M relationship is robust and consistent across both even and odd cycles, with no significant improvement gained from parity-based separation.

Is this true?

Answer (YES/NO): NO